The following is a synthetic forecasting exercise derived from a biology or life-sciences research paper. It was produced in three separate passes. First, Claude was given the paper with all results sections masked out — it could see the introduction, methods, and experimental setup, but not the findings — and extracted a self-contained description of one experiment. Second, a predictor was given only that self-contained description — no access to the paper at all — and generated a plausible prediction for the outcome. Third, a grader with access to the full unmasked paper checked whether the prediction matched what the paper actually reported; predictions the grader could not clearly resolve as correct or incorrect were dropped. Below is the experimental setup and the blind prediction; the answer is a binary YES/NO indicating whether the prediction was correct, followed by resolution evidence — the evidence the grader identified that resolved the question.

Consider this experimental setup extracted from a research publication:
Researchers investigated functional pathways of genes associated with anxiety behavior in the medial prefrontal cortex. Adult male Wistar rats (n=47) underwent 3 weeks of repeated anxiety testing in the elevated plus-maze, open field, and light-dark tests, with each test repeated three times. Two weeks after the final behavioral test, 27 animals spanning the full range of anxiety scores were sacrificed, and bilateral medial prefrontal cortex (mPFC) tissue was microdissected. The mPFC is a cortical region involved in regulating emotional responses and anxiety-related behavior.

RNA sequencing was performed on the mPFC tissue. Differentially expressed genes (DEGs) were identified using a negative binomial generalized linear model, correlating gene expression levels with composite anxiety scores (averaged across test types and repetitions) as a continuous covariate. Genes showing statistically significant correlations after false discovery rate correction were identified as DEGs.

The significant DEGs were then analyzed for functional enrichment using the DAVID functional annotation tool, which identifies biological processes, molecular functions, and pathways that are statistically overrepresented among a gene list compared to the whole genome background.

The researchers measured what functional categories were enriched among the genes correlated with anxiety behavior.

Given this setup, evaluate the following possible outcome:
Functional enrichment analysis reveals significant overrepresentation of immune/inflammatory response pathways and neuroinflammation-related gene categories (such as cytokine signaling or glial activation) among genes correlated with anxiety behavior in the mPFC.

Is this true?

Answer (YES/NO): NO